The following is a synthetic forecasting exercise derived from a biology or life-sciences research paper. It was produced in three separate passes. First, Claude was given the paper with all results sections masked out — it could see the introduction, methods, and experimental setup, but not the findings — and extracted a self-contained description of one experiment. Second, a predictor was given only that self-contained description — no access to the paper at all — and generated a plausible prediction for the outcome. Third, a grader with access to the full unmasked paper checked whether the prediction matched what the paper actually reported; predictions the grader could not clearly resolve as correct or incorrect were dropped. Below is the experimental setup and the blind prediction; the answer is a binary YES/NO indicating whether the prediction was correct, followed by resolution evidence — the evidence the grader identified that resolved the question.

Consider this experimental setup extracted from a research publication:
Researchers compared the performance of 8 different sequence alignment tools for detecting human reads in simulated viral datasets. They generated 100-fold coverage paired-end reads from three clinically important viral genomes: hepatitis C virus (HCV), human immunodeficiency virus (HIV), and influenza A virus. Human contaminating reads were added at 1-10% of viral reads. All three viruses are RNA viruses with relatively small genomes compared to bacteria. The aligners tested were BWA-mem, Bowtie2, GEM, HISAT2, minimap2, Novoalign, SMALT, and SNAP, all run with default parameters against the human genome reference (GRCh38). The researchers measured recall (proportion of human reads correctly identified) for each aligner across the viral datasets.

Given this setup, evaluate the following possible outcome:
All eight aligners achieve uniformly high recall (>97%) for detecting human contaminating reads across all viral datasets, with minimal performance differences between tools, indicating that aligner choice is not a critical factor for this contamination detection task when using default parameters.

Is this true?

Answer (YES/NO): YES